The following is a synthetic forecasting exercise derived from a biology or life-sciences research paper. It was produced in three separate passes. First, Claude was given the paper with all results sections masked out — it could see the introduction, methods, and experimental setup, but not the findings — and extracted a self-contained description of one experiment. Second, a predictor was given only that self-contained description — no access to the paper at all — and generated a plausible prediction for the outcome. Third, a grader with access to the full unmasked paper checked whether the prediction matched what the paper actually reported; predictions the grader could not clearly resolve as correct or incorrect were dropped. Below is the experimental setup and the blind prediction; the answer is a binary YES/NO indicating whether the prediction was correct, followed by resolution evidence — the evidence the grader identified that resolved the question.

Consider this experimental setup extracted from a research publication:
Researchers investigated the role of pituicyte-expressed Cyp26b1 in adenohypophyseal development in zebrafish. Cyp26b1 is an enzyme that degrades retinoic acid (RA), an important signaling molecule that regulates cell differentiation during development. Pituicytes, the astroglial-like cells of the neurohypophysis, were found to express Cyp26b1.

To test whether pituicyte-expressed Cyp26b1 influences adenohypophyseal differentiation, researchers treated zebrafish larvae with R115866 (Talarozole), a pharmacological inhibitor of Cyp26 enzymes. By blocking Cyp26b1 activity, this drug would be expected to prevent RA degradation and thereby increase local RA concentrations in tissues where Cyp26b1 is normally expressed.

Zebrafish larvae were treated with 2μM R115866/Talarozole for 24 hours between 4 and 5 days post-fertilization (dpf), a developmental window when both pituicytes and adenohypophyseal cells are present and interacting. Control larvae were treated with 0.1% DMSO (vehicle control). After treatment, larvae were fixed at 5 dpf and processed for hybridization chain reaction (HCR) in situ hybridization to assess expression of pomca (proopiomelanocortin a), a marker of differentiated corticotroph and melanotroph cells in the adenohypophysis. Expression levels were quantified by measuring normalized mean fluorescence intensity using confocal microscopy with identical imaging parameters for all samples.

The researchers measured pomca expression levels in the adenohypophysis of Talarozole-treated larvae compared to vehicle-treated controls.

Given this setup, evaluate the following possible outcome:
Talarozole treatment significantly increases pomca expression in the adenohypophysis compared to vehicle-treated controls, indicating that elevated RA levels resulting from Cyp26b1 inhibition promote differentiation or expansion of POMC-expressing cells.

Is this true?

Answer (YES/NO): NO